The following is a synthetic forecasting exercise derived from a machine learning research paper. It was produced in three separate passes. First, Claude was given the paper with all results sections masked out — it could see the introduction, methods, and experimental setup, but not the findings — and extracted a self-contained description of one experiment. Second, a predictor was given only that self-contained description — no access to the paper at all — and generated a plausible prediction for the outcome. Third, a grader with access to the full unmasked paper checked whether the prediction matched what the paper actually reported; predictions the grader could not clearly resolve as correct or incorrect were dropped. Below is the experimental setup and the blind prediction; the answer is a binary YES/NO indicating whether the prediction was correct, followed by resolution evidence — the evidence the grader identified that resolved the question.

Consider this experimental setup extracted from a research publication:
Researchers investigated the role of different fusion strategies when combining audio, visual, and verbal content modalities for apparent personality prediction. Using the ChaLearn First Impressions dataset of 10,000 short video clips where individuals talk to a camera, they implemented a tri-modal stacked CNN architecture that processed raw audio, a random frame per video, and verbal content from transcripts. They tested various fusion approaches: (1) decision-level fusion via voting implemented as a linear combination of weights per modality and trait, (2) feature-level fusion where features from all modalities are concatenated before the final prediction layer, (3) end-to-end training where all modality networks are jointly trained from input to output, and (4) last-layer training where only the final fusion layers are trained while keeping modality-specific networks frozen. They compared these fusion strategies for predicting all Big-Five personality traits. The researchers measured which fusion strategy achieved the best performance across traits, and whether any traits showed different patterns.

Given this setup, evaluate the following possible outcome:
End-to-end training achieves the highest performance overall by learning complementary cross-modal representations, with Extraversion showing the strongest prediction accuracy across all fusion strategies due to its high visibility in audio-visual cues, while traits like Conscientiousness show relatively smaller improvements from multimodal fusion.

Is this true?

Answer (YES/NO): NO